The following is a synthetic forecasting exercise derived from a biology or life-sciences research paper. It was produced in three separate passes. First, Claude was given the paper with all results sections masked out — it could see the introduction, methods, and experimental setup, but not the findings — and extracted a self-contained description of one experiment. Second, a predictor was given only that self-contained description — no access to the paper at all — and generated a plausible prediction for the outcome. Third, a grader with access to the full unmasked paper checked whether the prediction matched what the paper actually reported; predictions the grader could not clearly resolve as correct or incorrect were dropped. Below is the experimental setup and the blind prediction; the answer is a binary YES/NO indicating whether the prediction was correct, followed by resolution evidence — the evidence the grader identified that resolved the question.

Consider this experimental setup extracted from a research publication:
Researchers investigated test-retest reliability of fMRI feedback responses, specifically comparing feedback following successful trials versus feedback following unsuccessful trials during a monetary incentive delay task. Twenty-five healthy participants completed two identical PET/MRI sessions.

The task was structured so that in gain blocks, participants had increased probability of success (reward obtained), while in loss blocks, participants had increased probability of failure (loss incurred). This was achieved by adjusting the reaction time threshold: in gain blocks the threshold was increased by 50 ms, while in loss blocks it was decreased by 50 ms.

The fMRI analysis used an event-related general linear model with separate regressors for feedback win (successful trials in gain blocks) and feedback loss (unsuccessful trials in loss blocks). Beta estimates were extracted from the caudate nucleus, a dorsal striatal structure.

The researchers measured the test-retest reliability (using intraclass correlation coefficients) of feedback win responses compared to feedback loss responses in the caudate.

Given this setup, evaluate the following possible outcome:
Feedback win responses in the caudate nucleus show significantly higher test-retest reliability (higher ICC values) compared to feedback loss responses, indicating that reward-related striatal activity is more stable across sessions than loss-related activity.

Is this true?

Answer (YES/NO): NO